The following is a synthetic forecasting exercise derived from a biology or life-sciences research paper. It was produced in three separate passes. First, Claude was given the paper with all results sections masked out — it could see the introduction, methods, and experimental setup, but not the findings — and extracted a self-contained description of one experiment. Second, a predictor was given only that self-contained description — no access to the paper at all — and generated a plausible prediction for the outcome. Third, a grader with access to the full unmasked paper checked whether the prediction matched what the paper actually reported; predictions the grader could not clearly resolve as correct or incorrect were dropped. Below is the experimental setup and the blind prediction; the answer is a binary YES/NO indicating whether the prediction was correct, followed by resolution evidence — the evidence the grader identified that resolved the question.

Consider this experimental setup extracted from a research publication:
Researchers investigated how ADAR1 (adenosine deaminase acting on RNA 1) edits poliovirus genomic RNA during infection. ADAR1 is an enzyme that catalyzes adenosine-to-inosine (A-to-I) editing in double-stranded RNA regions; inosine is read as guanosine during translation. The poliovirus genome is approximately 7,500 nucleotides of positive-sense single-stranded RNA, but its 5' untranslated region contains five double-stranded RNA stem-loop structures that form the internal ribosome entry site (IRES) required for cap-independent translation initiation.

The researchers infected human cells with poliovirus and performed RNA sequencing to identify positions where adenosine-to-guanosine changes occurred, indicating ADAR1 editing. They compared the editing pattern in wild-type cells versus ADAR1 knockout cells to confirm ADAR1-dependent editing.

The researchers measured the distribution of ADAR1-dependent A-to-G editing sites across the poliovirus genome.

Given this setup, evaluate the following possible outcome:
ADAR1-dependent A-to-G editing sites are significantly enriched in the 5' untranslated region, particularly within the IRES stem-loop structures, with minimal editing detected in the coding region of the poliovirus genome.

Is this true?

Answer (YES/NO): NO